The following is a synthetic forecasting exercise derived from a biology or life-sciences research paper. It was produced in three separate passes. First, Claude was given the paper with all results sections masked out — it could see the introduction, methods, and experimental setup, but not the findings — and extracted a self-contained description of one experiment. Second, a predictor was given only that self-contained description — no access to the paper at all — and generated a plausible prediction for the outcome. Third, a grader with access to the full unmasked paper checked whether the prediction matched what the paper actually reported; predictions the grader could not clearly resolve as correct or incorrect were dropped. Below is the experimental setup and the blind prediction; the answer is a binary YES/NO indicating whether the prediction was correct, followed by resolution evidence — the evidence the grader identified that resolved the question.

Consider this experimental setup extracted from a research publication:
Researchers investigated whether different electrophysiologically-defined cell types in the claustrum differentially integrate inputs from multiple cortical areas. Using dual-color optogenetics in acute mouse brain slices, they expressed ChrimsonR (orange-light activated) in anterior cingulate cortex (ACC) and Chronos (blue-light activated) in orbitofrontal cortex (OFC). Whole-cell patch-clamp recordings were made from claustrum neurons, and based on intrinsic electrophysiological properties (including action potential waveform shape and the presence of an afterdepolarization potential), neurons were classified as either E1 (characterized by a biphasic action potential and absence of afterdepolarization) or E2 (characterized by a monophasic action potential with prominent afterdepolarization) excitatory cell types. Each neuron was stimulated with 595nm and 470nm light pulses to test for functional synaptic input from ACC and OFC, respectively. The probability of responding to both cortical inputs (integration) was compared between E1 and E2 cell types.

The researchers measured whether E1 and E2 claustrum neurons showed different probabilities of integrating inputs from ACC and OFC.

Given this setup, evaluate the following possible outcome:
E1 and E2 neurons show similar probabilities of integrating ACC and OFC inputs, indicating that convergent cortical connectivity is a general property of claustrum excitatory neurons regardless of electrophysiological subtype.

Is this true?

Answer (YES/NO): NO